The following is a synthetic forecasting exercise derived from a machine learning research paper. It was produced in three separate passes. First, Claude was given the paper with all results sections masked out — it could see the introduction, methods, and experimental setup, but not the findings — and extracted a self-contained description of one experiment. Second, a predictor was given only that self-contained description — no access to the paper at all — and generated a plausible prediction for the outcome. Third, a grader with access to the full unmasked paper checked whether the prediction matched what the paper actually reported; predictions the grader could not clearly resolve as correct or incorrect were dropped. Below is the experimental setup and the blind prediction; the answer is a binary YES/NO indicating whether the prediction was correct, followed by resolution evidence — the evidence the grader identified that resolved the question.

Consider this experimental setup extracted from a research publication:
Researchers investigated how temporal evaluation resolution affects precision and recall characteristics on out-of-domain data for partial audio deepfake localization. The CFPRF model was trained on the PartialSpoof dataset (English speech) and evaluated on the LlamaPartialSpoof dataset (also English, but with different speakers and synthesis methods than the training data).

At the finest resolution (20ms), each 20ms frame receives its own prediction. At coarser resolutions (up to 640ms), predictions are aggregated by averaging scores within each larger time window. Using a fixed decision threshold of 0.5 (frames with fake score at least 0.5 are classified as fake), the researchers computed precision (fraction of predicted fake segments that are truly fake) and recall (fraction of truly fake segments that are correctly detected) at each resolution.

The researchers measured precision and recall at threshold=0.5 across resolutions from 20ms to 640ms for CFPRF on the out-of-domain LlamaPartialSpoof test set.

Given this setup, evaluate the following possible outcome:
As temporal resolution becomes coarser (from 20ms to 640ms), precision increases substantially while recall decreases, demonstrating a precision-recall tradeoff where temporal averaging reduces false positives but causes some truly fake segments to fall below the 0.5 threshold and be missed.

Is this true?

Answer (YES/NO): NO